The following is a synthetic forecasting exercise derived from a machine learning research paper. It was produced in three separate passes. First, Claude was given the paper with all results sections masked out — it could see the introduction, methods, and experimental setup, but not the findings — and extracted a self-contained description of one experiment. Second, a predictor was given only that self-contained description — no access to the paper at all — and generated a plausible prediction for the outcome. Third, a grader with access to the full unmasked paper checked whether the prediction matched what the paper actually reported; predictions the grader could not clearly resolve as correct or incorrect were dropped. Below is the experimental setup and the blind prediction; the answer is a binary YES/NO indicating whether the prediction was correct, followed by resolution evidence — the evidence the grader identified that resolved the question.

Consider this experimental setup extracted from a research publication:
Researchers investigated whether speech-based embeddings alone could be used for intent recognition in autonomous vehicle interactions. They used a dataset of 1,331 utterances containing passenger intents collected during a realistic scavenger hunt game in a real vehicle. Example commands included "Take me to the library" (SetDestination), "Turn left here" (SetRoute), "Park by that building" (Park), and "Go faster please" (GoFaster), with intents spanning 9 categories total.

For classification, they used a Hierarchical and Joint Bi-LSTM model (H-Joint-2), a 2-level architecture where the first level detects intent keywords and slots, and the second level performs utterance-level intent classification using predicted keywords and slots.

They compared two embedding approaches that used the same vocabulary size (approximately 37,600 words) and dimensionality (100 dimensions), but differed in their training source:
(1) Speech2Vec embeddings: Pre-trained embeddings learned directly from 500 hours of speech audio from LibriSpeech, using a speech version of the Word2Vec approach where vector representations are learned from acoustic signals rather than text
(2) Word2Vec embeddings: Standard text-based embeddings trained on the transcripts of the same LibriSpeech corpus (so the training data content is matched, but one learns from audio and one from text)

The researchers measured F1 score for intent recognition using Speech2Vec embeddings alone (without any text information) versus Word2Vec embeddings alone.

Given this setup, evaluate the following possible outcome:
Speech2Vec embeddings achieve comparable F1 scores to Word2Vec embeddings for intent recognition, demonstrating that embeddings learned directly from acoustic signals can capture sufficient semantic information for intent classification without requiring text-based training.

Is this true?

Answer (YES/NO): YES